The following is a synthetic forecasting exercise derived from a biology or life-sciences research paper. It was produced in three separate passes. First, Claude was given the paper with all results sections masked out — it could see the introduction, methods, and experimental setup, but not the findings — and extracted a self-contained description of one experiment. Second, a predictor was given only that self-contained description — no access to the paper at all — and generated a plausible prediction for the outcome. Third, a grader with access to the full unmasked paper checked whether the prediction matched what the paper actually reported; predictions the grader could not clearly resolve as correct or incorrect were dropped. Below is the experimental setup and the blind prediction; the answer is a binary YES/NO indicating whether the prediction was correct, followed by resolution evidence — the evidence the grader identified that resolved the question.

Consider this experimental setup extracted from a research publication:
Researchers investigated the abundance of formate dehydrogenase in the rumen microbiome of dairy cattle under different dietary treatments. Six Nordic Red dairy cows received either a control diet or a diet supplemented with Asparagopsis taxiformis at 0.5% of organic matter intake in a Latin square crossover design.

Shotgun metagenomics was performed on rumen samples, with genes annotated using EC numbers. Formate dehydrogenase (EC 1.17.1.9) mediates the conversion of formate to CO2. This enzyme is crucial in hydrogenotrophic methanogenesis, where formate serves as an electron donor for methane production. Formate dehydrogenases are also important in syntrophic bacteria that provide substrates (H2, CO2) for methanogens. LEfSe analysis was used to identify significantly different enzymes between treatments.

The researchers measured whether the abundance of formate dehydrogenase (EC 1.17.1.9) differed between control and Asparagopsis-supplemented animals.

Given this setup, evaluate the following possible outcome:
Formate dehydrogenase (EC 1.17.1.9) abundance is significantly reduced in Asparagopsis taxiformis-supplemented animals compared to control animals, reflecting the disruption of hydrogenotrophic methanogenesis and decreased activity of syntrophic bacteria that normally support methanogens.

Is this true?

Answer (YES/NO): YES